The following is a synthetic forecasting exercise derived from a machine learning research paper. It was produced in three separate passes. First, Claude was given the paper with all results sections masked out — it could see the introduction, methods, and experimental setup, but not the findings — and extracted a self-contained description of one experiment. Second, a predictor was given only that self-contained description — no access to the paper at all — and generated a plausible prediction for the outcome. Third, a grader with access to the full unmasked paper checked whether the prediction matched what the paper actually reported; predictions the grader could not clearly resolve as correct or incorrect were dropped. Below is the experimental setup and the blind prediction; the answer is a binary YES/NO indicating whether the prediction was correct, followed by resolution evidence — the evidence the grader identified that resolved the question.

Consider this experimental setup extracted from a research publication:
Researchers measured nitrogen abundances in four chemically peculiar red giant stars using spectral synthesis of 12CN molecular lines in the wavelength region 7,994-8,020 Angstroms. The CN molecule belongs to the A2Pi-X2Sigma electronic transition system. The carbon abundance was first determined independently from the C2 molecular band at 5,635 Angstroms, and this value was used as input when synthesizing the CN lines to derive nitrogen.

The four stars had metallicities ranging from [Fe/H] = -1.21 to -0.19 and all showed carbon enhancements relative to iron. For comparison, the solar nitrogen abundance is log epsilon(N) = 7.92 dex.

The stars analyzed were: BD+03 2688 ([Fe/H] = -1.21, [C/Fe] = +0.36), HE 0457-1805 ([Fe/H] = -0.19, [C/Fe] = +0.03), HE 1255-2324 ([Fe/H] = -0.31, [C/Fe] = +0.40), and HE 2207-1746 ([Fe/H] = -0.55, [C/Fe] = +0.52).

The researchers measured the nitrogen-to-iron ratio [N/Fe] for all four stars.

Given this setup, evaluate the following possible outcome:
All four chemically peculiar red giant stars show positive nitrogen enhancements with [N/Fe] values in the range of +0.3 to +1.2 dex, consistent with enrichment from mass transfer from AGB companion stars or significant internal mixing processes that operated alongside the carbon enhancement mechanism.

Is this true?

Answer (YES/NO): NO